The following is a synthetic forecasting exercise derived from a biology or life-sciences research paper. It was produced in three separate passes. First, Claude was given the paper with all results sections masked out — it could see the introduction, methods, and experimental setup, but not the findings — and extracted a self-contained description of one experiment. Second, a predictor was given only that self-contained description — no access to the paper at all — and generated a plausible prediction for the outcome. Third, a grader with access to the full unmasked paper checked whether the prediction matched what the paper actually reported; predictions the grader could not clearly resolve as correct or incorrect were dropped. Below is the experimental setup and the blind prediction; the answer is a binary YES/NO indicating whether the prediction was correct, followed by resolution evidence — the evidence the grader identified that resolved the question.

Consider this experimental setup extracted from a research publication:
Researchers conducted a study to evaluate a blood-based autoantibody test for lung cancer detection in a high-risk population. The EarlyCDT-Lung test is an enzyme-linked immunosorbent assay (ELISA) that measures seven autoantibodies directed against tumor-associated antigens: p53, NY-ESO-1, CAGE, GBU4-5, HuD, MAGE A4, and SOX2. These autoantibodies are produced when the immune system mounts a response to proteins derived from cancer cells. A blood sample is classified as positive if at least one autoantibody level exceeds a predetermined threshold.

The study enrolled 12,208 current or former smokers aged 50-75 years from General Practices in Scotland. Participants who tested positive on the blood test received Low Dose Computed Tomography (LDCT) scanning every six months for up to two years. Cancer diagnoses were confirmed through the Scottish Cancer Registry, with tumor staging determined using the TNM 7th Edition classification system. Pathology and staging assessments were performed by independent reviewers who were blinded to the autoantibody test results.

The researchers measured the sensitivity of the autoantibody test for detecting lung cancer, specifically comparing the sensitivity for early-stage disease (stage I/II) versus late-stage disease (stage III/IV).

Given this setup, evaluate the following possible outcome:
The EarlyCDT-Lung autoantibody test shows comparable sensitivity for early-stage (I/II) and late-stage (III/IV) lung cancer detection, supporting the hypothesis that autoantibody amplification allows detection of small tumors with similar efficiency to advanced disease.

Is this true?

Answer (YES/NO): NO